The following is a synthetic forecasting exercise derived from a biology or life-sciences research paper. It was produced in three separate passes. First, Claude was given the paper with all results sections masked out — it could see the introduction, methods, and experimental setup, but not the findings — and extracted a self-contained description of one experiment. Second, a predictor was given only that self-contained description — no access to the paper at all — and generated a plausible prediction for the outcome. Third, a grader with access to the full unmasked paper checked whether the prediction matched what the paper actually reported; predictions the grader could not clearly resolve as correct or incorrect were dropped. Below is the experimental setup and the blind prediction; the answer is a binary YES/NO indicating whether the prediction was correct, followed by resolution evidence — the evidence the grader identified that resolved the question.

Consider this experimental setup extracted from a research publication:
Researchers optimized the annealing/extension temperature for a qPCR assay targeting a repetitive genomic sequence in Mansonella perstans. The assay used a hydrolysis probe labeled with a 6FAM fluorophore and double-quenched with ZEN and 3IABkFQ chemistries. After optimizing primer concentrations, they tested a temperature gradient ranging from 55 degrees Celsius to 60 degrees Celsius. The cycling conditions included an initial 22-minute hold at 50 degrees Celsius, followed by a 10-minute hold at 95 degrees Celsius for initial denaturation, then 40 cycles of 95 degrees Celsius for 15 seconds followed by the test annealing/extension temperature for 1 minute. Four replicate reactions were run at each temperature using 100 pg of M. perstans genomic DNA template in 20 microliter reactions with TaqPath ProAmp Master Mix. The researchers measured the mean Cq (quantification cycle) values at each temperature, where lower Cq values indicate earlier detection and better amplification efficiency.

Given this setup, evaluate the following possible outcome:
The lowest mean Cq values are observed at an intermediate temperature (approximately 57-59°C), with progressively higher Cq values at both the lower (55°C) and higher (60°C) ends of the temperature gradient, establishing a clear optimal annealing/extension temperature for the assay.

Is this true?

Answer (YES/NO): NO